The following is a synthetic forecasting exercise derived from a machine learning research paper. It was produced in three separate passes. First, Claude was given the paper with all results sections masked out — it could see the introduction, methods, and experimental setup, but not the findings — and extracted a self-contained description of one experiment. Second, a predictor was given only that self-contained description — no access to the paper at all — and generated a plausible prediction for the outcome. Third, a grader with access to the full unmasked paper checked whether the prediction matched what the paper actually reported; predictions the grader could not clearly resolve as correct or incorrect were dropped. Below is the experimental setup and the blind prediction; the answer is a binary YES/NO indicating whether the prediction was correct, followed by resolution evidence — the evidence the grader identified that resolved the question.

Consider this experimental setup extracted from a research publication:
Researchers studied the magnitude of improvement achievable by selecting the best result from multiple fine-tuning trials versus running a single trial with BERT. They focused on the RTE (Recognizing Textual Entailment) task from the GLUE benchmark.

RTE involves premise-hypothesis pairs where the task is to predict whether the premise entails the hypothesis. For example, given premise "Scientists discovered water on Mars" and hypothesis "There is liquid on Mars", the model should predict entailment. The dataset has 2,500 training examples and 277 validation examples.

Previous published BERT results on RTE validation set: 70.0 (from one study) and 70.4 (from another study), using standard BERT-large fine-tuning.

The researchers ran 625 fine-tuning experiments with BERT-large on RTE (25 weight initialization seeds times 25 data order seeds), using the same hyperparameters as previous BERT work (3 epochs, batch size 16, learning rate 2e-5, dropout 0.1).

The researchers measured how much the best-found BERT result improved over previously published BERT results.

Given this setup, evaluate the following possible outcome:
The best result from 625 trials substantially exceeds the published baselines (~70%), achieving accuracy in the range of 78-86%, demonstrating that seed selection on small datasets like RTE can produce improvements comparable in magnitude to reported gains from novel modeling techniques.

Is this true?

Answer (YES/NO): NO